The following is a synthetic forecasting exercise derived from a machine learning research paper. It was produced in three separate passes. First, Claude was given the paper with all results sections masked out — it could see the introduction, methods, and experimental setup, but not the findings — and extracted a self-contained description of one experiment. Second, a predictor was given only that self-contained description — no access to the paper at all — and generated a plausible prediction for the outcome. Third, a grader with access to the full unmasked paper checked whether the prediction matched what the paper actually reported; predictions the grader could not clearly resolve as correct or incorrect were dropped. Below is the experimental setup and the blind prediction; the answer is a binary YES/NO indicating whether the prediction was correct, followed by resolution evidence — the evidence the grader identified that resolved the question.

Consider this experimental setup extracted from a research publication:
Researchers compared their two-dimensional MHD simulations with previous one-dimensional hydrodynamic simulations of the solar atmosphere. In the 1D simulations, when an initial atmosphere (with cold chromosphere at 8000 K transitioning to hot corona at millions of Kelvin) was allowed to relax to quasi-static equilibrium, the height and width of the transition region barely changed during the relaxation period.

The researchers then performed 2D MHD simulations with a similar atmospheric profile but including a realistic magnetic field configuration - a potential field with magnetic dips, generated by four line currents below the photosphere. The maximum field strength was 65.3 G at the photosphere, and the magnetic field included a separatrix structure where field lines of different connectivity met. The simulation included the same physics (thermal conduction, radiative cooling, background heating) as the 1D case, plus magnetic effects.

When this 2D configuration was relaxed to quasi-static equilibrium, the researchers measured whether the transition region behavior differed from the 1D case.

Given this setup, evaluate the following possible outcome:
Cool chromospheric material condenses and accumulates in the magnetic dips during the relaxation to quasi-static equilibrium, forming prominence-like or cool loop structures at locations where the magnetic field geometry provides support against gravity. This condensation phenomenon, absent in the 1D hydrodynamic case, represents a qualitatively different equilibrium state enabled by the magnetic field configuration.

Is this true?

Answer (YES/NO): NO